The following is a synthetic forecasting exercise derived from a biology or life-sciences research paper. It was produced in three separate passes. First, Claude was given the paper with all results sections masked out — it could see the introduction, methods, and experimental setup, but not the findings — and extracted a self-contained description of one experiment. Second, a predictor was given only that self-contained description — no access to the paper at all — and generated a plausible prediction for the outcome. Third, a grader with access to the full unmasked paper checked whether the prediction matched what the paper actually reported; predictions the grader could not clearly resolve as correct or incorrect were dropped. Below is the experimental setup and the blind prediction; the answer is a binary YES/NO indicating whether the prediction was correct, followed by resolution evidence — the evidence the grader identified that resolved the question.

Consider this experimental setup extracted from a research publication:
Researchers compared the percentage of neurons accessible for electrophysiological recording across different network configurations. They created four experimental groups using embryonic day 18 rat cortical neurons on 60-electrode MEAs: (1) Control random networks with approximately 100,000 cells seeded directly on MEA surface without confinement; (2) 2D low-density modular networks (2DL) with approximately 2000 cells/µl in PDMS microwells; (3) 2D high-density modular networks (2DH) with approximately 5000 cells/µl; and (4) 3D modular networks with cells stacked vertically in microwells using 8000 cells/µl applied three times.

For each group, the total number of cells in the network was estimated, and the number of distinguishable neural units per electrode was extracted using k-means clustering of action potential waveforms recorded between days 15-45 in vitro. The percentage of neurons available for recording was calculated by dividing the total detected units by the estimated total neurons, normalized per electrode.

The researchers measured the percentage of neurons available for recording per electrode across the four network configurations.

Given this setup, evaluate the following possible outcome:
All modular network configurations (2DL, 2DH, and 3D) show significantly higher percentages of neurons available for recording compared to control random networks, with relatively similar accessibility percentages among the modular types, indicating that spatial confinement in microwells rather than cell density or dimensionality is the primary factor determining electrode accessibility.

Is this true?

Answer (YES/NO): NO